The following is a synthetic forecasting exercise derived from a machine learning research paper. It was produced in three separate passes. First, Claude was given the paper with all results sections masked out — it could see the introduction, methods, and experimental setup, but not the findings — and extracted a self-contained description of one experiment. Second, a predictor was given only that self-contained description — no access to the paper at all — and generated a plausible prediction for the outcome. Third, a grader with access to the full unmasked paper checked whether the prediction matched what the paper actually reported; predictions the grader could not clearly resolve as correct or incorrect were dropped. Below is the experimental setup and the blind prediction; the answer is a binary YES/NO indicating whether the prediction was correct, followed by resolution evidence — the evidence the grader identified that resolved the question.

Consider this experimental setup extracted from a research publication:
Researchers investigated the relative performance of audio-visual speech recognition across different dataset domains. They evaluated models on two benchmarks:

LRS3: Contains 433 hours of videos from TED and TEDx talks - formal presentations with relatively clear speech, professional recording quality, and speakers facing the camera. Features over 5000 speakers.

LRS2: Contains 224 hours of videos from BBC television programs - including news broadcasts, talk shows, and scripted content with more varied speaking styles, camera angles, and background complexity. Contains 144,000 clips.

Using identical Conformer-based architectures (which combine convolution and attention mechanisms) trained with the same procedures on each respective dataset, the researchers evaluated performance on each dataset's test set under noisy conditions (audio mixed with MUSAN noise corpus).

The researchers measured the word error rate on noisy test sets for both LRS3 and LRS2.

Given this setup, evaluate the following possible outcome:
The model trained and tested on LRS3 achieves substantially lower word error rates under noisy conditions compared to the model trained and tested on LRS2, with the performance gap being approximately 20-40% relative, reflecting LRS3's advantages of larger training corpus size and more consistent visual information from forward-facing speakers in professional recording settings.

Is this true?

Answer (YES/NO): YES